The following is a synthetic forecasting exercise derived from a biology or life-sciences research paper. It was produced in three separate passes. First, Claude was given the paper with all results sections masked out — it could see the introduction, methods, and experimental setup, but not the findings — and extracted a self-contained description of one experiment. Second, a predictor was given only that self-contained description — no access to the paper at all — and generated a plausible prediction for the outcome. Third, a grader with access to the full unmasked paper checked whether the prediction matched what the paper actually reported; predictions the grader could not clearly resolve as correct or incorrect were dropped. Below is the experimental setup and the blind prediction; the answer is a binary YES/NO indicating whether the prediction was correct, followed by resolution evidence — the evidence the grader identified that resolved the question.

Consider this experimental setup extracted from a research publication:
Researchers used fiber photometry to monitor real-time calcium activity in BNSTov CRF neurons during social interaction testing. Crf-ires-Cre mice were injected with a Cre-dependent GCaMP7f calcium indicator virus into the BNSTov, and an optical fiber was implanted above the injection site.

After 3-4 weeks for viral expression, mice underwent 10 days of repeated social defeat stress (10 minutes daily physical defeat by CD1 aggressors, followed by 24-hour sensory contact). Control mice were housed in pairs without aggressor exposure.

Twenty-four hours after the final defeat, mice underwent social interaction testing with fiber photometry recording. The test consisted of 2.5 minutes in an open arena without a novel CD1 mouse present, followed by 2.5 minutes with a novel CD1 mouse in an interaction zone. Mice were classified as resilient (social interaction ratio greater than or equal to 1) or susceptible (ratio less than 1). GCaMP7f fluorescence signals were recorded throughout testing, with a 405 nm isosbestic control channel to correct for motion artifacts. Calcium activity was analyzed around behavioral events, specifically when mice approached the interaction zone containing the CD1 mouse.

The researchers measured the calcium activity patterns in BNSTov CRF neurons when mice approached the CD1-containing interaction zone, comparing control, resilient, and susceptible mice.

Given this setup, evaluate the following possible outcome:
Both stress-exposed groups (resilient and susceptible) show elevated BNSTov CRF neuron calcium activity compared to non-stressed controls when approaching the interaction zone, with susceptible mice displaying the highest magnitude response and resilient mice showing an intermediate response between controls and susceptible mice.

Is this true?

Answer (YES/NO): NO